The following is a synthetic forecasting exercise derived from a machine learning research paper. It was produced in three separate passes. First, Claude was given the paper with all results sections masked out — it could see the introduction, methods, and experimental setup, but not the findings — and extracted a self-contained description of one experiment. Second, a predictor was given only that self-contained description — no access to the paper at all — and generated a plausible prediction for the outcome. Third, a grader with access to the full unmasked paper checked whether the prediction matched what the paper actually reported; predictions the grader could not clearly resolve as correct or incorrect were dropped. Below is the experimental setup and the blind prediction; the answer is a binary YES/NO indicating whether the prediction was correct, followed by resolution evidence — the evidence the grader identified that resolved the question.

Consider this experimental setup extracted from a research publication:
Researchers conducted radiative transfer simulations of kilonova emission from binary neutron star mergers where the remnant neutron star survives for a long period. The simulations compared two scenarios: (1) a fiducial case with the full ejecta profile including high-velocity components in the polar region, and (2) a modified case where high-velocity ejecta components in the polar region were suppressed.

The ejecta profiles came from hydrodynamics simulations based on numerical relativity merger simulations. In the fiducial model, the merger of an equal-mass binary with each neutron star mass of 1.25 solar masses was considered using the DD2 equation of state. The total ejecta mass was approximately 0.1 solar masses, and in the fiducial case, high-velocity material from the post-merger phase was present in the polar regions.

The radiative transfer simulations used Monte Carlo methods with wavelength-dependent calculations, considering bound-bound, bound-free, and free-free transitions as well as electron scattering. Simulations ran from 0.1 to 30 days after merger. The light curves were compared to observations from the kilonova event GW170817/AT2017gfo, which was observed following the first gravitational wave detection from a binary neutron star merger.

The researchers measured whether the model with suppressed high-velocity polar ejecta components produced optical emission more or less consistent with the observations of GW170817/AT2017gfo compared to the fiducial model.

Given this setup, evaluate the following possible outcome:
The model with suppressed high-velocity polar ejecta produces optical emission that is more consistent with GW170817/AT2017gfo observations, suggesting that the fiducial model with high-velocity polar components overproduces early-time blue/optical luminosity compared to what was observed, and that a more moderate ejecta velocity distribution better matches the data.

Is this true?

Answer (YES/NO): NO